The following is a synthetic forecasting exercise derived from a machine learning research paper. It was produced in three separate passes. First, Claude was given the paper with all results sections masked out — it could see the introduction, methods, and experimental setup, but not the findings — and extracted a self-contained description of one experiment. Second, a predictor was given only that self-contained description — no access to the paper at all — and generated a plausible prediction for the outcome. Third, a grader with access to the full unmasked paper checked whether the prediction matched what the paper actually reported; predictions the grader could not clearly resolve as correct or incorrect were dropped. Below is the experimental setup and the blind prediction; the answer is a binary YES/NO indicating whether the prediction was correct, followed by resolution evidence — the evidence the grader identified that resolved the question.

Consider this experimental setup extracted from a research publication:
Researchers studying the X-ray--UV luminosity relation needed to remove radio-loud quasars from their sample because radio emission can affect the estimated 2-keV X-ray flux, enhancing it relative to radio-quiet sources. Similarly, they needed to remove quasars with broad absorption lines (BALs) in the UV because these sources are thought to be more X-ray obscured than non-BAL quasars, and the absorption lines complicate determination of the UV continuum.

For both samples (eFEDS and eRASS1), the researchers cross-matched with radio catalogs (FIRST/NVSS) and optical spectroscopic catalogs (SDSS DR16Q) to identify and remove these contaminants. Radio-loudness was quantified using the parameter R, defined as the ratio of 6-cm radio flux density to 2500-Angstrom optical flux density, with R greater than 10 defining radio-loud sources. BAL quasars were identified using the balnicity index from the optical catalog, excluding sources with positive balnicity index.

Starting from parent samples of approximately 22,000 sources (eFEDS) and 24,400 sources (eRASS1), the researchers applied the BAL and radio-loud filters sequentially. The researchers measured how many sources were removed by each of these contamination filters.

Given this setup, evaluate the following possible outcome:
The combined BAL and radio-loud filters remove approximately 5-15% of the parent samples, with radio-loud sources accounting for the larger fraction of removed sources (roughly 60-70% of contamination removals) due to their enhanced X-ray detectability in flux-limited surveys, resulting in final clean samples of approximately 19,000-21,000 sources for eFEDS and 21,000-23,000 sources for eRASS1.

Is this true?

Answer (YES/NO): NO